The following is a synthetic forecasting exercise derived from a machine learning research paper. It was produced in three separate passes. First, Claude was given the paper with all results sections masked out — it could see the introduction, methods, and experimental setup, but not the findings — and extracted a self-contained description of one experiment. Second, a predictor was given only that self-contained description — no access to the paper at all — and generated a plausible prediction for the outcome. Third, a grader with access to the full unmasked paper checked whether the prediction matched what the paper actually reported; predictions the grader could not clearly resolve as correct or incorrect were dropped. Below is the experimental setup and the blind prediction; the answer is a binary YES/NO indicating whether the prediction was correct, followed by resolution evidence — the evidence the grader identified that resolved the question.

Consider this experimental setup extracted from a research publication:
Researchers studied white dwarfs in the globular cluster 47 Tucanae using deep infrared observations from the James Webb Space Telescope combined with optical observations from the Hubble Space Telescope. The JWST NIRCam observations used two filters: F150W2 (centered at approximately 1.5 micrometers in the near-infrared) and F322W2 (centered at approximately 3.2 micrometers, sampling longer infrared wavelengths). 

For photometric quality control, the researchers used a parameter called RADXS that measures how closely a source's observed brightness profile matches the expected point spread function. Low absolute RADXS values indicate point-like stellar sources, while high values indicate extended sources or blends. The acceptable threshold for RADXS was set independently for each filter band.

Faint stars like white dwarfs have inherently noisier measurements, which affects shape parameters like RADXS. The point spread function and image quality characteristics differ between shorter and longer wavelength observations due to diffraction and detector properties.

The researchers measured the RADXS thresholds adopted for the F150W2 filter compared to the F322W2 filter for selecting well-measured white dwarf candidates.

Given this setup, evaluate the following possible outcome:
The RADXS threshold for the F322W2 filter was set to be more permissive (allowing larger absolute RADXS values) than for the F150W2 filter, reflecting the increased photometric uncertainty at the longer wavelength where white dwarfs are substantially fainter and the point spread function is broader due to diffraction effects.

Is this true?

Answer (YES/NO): YES